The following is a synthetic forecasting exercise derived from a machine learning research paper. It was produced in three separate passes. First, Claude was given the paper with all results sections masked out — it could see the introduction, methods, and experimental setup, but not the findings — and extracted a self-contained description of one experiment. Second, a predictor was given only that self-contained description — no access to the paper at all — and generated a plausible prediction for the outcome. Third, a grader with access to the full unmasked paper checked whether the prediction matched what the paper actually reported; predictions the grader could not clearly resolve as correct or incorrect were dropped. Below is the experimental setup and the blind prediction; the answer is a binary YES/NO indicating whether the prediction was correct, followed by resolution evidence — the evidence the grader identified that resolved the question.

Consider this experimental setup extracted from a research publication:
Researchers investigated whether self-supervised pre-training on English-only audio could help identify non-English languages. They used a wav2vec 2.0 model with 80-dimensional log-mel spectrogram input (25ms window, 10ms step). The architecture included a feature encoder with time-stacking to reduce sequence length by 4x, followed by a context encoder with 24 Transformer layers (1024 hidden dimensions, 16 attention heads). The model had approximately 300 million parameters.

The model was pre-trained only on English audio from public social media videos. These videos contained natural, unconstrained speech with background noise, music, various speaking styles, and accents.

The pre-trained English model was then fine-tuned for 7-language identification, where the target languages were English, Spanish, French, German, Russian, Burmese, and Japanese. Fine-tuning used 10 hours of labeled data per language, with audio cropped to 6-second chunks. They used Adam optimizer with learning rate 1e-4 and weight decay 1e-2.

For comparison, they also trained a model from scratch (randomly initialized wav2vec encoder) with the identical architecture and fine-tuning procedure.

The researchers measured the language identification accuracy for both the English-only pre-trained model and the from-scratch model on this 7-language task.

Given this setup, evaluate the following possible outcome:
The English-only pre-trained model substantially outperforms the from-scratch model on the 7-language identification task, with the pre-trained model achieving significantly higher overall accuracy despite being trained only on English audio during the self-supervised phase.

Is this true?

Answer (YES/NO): YES